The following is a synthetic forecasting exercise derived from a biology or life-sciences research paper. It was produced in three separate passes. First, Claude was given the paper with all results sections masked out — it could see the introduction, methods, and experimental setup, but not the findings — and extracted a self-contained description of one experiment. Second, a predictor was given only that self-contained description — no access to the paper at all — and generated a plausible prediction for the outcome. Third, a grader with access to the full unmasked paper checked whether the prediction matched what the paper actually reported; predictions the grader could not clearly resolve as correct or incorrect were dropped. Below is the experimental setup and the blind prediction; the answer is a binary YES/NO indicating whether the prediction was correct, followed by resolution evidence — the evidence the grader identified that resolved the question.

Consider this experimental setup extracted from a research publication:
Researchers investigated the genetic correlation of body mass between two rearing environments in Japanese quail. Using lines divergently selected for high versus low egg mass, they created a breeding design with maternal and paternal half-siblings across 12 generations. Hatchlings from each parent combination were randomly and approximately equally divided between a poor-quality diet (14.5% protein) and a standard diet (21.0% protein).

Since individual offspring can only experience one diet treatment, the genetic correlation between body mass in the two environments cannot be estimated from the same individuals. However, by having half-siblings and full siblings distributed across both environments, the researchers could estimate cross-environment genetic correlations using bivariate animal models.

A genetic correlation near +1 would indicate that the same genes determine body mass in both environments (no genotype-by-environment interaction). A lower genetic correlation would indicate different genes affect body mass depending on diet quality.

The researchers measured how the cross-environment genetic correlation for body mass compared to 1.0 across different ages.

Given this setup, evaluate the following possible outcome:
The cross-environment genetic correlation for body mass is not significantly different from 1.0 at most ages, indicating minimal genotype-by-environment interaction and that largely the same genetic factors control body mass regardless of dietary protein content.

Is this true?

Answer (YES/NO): YES